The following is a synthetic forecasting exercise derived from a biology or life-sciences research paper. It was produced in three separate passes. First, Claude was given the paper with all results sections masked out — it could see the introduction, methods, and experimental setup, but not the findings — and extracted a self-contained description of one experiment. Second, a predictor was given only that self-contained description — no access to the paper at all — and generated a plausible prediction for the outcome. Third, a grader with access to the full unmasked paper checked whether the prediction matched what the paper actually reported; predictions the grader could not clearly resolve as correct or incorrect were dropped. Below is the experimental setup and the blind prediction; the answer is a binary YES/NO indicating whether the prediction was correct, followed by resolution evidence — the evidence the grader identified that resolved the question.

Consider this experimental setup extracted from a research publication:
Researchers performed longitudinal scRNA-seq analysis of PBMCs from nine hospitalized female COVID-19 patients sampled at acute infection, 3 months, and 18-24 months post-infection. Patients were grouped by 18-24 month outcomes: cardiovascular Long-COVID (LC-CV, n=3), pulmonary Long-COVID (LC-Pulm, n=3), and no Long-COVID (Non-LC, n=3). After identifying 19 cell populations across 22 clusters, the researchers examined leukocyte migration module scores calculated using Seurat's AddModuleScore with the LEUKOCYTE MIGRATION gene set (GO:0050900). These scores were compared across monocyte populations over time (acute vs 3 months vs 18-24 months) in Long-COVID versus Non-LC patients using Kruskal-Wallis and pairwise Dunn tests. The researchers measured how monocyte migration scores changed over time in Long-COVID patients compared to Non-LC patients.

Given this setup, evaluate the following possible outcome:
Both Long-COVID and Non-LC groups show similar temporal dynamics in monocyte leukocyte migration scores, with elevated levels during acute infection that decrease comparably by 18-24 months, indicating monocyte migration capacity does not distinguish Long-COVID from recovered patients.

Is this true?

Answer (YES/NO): NO